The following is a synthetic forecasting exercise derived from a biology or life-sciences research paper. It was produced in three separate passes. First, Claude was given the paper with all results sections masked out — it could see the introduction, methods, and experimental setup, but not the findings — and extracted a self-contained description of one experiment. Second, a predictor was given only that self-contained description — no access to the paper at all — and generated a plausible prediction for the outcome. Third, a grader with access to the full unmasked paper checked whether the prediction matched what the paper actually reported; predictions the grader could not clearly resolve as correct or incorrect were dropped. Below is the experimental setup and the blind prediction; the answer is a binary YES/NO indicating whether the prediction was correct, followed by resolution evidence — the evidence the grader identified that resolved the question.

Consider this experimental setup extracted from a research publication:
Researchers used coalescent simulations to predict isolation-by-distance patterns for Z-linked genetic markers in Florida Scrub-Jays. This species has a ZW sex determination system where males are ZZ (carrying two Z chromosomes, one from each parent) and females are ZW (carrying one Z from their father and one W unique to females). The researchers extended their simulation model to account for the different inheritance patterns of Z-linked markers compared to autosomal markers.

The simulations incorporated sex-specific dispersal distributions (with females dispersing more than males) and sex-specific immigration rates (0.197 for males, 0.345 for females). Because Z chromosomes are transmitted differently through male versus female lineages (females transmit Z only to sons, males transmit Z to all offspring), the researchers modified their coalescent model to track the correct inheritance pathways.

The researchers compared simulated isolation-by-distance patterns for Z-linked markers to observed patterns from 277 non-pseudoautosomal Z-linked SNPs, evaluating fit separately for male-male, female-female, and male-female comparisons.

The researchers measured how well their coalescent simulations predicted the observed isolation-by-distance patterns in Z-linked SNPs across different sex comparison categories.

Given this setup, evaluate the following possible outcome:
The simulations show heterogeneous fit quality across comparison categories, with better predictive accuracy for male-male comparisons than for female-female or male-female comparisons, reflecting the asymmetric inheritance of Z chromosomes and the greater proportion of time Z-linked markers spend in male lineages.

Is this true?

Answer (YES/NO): NO